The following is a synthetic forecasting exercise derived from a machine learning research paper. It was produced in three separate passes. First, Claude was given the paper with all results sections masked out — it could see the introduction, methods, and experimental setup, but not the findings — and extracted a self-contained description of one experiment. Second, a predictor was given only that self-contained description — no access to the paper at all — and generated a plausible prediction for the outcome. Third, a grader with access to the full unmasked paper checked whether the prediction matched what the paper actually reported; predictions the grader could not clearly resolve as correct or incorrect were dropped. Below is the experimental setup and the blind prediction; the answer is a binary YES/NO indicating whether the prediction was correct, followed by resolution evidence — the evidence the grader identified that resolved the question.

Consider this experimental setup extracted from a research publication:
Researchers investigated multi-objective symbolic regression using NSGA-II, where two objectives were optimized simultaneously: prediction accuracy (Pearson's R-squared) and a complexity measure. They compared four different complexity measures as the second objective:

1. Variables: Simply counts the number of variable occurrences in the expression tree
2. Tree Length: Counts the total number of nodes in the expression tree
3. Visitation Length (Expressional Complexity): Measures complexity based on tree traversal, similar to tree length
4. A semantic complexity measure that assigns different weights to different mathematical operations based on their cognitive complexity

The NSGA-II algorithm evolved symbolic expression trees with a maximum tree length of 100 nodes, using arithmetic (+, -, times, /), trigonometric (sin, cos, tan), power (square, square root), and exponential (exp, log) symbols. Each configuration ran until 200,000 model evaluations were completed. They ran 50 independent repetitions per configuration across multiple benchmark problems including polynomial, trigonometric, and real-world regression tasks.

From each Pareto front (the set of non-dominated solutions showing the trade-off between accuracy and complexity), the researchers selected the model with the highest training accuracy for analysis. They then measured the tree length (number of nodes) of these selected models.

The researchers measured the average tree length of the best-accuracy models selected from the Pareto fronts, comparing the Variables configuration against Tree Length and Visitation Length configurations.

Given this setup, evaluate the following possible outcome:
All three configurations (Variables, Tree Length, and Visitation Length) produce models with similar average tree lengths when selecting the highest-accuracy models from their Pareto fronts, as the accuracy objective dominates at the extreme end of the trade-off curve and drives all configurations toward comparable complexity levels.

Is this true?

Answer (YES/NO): NO